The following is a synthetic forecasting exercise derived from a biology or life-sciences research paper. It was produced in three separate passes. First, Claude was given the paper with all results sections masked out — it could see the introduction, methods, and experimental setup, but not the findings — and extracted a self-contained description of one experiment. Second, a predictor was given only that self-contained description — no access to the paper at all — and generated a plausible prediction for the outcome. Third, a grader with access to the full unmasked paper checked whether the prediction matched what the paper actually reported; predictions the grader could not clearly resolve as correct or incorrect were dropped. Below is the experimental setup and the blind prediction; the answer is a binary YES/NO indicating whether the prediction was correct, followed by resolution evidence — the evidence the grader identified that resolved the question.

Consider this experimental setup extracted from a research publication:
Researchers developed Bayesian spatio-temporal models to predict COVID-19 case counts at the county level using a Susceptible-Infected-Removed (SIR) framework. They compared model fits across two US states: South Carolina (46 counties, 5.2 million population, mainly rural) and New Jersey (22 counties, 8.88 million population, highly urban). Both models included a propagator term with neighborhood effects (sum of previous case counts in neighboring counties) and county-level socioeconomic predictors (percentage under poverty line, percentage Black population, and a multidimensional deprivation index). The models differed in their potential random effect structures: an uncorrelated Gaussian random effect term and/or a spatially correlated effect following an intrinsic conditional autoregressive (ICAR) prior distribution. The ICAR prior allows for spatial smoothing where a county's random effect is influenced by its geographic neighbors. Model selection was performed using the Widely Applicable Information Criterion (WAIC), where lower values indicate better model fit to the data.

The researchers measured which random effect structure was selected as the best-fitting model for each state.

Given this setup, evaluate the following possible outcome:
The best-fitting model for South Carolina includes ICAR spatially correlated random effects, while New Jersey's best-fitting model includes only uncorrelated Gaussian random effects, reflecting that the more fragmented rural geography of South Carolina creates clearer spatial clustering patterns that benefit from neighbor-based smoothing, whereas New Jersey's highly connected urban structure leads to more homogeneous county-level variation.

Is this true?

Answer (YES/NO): NO